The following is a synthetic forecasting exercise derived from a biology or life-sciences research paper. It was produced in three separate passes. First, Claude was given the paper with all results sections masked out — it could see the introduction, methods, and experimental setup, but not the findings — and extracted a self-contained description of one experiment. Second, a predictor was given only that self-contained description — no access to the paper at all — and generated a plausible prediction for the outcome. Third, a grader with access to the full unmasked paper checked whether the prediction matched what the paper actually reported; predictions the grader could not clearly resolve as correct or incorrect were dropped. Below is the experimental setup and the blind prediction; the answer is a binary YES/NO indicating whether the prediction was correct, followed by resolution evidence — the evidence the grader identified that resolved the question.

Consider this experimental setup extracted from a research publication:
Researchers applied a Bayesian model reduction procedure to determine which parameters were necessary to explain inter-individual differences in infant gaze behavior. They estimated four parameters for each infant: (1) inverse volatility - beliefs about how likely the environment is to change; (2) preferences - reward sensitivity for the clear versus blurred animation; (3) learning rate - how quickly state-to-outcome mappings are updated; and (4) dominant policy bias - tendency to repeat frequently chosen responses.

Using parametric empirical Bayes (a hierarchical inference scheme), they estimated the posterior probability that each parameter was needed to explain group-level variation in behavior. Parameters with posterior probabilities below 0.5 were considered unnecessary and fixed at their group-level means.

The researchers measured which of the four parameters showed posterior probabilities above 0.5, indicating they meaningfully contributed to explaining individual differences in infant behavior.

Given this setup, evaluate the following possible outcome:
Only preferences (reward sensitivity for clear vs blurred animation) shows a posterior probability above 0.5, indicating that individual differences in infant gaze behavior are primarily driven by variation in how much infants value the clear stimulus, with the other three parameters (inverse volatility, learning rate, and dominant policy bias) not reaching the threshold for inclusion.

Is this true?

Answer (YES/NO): NO